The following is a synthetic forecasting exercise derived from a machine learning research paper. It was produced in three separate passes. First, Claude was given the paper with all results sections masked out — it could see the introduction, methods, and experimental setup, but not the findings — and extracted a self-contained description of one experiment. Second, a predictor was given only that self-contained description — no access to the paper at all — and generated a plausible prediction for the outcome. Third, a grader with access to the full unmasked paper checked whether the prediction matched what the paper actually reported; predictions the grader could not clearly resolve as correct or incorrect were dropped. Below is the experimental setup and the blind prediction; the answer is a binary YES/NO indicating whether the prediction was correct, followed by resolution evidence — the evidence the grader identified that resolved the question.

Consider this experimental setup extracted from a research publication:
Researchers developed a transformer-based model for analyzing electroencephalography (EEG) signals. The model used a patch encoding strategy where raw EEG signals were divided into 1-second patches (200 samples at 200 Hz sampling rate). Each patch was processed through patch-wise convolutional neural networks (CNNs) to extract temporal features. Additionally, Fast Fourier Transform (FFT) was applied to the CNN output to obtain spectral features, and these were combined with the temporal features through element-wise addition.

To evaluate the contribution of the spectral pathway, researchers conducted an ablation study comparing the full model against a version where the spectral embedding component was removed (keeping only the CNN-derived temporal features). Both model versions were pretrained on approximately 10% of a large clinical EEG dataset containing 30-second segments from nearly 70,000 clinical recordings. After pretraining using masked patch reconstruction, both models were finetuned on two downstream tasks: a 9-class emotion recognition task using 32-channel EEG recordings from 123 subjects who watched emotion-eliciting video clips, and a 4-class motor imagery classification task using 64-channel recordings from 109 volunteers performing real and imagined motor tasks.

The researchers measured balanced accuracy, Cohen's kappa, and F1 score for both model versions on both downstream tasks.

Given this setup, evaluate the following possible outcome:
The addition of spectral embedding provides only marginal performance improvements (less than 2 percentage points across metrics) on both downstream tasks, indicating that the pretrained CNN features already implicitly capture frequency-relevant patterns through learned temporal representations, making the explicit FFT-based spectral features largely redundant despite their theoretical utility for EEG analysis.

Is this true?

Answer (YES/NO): NO